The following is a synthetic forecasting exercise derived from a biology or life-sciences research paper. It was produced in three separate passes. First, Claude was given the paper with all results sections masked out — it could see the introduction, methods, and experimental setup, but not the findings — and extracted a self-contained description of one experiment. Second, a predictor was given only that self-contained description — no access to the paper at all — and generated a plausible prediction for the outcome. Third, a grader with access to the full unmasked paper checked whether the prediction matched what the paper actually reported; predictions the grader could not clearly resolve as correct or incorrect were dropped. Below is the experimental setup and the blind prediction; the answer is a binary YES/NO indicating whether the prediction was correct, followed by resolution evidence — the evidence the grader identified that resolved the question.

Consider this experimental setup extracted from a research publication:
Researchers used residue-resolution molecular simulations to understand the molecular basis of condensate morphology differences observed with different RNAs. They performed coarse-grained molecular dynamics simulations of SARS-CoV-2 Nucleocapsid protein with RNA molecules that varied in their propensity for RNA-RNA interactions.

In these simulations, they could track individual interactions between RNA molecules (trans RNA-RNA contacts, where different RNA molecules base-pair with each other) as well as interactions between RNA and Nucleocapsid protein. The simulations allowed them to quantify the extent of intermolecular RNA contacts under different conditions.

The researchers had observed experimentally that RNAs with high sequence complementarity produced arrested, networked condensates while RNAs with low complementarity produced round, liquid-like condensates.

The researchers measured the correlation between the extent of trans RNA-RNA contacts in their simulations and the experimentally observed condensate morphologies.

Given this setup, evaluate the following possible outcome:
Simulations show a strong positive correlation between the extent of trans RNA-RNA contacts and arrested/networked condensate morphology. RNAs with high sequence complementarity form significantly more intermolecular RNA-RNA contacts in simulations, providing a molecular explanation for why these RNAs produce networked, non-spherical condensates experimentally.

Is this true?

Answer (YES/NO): YES